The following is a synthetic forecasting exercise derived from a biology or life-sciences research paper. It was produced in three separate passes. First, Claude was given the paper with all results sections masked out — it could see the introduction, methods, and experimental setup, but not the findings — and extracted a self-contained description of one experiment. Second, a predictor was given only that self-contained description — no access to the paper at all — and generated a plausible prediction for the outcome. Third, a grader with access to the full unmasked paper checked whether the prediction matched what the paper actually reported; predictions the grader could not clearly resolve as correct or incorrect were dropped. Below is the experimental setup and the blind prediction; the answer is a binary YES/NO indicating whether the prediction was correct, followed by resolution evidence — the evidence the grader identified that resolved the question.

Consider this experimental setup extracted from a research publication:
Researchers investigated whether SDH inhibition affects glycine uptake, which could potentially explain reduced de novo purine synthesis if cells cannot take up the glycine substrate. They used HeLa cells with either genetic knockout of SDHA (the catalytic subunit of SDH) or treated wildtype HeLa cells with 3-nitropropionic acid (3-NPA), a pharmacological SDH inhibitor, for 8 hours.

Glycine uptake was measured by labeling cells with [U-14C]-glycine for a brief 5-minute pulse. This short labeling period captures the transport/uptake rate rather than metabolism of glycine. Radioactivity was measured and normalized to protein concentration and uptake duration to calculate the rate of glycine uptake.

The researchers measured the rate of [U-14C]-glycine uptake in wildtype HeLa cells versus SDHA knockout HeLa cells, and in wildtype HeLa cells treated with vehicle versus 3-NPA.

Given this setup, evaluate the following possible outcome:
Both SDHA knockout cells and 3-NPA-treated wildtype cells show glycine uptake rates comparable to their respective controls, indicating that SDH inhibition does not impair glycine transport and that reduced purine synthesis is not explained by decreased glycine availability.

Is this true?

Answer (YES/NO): YES